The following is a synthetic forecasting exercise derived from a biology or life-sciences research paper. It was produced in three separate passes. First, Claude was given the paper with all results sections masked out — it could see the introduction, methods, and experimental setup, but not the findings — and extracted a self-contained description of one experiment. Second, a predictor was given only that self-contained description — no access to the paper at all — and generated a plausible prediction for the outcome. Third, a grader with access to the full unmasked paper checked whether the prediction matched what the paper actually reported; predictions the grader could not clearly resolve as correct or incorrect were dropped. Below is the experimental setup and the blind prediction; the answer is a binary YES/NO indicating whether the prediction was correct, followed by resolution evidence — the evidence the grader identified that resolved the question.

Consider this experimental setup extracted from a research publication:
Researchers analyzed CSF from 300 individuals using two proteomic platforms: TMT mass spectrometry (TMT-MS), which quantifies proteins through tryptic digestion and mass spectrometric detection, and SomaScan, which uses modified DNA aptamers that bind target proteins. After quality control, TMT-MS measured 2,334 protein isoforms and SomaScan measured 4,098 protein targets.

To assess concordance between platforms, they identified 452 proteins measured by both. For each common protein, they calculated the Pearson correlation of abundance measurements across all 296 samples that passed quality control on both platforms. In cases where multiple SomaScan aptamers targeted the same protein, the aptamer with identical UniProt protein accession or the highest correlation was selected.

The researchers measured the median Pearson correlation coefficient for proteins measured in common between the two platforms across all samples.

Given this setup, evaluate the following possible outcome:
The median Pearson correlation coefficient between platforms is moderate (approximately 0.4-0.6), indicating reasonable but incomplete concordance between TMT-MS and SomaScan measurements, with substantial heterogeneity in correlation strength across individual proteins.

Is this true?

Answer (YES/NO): YES